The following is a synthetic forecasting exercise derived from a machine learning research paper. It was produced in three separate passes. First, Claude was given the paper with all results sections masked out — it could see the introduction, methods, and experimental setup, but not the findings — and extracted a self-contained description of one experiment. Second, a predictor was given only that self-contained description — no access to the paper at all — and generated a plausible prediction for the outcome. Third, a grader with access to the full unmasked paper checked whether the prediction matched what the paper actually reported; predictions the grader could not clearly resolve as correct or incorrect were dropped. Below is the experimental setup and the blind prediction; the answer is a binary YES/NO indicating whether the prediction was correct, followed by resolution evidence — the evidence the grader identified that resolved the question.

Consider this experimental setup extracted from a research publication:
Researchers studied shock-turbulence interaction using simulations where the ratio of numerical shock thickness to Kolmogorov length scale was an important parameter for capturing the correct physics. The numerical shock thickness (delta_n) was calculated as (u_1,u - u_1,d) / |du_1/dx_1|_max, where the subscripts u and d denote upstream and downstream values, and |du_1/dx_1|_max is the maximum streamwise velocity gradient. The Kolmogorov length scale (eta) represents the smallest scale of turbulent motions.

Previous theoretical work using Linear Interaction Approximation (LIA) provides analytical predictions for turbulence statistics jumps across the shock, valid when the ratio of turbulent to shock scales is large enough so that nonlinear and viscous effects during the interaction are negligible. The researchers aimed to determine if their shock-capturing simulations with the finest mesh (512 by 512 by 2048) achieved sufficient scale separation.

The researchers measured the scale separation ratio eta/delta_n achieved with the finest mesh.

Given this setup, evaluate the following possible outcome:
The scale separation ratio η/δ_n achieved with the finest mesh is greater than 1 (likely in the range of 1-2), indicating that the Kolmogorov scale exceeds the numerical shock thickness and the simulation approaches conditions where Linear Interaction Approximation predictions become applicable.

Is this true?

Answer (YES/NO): YES